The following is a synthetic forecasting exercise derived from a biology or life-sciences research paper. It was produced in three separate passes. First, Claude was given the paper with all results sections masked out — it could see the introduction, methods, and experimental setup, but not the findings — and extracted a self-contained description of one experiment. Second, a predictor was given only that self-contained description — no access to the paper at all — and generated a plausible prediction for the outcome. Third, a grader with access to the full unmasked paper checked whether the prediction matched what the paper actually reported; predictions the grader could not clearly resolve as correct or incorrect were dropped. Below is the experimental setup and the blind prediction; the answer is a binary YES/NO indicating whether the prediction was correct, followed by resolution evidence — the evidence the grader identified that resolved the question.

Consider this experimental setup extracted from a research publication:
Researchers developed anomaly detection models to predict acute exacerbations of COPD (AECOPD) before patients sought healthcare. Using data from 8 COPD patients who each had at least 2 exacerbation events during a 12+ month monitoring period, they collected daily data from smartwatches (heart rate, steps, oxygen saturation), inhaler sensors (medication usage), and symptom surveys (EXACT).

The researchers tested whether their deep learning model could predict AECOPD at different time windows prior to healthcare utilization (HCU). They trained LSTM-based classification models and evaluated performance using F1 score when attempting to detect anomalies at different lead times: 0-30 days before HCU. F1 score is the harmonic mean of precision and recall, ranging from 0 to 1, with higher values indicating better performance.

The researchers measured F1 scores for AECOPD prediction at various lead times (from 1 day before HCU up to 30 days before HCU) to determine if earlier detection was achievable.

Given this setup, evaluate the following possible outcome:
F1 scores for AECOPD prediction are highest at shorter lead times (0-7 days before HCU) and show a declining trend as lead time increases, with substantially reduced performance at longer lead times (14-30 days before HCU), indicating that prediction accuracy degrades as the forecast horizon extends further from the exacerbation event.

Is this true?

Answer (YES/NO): NO